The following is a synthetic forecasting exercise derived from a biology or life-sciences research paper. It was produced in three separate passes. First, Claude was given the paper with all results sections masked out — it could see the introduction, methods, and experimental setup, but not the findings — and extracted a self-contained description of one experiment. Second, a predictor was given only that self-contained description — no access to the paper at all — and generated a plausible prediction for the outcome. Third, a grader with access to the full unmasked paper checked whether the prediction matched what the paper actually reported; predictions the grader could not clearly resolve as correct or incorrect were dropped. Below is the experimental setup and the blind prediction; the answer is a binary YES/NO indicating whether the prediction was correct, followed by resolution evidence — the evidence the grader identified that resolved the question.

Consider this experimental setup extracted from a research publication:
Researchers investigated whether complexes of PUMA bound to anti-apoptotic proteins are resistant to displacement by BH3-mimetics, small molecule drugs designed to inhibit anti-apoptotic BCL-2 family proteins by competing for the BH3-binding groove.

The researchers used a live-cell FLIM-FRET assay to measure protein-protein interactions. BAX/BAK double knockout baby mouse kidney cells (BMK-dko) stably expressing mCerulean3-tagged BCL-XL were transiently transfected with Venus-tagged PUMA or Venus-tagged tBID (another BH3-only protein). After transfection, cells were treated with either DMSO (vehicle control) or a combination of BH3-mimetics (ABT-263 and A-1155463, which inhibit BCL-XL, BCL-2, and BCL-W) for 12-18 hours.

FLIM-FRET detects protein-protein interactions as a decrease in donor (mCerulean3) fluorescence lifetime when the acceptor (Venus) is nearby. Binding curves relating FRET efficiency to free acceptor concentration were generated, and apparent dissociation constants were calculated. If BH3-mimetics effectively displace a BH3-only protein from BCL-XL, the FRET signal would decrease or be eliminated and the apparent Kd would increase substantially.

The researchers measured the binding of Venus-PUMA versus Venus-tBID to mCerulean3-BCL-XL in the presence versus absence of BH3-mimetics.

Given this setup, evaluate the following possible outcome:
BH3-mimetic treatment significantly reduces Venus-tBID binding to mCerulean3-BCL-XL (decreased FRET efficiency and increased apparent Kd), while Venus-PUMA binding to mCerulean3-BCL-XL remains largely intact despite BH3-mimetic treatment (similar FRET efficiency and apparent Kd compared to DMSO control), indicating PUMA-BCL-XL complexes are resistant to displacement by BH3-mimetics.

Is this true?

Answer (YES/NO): YES